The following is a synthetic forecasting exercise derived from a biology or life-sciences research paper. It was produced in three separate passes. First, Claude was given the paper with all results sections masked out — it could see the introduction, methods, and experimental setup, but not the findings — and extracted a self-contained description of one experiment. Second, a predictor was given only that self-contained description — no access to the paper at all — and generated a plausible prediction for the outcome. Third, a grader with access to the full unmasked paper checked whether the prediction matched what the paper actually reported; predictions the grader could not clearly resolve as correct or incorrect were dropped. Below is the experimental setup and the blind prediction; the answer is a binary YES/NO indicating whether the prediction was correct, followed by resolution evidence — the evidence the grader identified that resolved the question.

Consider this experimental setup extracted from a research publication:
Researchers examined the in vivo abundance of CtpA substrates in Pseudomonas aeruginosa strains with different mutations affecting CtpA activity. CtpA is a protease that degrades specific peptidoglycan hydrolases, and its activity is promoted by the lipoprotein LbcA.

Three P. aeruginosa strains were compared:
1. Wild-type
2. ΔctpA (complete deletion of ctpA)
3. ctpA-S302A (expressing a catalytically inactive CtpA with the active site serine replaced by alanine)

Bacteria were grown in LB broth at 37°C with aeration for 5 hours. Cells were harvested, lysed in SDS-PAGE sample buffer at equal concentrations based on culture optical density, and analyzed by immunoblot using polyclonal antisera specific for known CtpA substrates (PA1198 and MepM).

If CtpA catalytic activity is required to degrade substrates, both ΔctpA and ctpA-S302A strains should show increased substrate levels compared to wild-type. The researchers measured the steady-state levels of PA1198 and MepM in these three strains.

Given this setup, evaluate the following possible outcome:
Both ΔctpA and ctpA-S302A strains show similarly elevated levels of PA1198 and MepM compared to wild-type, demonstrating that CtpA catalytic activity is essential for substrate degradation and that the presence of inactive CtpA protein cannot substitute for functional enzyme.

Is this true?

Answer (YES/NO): YES